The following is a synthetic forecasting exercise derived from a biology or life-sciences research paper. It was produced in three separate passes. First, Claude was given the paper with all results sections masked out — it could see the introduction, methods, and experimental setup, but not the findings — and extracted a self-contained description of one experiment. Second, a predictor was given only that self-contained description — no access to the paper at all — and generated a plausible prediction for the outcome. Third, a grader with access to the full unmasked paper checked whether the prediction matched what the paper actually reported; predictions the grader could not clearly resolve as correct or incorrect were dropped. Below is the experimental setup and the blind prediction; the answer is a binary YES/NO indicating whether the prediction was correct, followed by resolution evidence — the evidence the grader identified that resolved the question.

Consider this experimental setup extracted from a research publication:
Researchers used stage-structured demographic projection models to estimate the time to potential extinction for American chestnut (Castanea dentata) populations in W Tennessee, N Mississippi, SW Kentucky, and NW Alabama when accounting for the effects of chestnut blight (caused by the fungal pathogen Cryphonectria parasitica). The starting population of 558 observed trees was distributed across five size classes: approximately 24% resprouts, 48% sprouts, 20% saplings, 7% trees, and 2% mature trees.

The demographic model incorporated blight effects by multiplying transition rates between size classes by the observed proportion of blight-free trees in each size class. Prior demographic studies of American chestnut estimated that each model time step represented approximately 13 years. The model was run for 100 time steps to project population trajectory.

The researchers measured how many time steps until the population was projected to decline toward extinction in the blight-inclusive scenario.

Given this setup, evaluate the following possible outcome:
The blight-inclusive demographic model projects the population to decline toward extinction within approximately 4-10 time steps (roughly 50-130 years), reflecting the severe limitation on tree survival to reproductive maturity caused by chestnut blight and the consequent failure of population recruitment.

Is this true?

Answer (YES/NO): NO